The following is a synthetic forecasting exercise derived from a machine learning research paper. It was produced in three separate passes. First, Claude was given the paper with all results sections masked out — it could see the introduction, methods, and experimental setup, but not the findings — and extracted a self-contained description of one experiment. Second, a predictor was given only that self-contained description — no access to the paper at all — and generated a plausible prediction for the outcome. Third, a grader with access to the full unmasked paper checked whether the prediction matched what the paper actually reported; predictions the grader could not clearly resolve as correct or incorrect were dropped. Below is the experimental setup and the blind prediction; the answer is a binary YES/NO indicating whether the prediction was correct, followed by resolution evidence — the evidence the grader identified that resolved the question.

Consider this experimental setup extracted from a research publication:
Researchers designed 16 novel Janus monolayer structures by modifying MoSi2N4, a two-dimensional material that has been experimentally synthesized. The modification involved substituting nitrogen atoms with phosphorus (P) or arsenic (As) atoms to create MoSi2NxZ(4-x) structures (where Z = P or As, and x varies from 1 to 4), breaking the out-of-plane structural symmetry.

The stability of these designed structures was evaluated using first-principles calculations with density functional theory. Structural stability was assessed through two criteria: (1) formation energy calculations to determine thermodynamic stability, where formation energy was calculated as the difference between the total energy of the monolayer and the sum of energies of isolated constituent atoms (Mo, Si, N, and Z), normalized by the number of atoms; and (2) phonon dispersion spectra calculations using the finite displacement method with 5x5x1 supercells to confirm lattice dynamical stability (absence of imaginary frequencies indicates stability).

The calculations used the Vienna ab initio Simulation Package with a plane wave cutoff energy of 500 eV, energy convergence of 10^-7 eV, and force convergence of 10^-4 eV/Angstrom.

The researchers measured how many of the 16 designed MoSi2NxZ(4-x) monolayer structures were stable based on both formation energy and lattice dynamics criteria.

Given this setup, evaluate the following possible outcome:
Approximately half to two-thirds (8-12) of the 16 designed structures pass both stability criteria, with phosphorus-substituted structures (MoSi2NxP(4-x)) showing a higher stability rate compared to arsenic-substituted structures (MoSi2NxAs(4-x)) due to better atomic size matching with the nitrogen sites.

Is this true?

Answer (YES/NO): NO